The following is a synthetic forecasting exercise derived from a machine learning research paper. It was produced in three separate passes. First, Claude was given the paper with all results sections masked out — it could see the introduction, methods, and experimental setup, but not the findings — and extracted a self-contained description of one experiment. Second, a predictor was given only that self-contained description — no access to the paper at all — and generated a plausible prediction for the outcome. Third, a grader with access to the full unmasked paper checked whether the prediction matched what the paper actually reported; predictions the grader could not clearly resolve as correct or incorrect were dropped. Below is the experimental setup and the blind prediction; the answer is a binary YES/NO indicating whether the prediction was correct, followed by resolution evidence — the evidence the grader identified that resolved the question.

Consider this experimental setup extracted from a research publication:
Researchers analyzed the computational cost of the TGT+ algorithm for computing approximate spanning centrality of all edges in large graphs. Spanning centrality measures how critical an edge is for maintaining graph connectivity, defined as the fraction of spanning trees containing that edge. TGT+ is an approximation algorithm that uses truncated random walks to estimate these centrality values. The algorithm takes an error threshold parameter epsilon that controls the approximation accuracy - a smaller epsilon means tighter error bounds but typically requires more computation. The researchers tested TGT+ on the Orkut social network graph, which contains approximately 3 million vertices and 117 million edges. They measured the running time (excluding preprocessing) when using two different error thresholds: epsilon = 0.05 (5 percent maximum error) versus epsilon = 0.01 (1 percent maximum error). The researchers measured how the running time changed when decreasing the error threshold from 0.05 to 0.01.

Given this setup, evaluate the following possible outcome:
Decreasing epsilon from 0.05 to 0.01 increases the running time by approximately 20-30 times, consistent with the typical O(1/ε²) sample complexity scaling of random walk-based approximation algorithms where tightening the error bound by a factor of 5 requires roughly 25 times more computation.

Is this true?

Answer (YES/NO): NO